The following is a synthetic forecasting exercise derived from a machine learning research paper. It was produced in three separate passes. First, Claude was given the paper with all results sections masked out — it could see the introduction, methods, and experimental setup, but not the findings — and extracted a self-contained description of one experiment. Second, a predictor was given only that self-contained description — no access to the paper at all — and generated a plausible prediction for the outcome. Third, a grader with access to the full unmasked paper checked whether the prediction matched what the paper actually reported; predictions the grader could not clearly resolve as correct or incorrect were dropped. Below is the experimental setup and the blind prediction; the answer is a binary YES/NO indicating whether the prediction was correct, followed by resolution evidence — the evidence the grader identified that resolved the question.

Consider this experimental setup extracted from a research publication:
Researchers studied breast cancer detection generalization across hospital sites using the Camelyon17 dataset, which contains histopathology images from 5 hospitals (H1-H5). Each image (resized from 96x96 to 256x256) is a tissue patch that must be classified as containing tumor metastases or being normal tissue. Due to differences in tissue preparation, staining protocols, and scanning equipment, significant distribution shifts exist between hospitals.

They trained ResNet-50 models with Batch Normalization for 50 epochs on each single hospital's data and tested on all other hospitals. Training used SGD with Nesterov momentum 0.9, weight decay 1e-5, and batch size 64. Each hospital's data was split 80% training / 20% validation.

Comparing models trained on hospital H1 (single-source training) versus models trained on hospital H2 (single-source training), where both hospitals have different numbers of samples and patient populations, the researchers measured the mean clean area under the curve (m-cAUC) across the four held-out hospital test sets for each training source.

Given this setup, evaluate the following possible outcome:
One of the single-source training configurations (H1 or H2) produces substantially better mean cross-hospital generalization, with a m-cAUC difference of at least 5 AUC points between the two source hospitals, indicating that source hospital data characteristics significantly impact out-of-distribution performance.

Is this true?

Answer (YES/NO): YES